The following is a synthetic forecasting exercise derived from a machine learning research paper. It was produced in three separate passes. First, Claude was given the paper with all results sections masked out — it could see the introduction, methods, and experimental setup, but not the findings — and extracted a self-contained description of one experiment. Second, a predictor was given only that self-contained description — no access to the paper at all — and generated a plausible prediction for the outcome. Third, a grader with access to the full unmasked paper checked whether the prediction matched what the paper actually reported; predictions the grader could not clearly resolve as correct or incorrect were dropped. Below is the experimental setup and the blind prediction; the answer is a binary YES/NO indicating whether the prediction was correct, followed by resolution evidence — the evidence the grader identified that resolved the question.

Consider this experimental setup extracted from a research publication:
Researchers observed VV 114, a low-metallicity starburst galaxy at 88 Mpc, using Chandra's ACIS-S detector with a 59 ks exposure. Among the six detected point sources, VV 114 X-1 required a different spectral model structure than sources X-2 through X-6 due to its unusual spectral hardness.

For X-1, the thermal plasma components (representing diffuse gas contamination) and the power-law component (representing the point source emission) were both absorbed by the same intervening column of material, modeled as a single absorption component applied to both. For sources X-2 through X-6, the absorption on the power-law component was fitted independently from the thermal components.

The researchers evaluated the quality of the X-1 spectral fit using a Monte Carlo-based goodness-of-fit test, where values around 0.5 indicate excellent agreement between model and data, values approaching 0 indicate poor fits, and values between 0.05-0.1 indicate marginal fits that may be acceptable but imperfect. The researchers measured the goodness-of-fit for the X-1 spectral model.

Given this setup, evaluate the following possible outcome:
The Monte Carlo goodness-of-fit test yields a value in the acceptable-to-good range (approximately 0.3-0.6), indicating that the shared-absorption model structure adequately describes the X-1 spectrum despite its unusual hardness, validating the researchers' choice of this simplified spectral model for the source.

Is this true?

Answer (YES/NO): NO